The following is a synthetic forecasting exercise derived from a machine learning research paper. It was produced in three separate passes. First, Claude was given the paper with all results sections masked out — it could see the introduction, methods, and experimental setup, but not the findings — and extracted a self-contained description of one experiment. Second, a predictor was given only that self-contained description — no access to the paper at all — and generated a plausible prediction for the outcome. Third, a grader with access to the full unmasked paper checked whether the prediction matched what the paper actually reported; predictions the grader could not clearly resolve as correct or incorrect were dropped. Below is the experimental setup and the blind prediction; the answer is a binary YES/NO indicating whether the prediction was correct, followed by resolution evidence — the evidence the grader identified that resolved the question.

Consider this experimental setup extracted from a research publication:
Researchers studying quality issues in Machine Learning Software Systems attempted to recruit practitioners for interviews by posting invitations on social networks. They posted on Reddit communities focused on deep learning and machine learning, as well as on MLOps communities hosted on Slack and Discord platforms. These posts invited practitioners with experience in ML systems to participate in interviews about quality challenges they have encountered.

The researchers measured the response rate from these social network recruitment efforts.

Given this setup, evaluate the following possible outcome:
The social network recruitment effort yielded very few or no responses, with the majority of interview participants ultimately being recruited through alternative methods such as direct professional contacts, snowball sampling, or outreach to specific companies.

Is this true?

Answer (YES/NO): YES